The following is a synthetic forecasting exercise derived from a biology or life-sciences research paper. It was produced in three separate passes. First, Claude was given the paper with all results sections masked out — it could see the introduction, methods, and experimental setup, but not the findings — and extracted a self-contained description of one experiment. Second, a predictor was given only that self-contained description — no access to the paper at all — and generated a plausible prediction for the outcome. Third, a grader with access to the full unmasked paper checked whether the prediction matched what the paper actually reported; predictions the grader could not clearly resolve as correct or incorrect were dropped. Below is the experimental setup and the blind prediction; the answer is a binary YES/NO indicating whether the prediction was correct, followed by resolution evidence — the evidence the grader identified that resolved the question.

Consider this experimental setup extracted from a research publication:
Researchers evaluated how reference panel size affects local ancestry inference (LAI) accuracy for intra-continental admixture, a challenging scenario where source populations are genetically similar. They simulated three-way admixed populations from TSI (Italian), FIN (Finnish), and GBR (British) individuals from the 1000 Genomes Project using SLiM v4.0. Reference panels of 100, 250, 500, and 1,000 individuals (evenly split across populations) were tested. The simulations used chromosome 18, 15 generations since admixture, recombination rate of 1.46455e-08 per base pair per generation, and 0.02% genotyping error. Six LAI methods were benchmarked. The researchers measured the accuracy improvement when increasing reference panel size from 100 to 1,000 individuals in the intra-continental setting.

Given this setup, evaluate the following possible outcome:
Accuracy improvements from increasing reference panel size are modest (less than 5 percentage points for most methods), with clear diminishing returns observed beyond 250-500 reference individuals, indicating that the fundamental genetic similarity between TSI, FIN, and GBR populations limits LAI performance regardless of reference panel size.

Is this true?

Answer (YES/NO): NO